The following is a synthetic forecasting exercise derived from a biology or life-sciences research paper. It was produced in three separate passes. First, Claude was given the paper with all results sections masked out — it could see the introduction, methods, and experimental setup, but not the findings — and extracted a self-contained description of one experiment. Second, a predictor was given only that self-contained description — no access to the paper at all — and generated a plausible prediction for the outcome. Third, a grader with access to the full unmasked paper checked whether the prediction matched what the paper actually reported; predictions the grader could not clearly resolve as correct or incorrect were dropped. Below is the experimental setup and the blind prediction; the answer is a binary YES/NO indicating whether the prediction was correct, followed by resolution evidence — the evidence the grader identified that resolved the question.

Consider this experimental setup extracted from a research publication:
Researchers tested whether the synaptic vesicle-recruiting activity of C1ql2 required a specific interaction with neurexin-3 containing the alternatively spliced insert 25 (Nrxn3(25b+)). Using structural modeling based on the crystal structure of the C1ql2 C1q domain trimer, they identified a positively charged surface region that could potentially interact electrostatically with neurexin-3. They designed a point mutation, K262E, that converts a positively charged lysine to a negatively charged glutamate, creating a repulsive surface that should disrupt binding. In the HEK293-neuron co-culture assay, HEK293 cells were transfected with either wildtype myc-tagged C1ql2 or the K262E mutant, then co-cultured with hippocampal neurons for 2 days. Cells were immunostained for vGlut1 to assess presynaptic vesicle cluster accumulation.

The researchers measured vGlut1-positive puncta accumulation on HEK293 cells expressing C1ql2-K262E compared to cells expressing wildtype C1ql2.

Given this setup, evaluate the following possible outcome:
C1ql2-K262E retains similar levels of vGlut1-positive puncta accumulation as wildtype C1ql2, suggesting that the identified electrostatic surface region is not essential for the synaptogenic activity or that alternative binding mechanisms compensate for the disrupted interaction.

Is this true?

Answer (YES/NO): NO